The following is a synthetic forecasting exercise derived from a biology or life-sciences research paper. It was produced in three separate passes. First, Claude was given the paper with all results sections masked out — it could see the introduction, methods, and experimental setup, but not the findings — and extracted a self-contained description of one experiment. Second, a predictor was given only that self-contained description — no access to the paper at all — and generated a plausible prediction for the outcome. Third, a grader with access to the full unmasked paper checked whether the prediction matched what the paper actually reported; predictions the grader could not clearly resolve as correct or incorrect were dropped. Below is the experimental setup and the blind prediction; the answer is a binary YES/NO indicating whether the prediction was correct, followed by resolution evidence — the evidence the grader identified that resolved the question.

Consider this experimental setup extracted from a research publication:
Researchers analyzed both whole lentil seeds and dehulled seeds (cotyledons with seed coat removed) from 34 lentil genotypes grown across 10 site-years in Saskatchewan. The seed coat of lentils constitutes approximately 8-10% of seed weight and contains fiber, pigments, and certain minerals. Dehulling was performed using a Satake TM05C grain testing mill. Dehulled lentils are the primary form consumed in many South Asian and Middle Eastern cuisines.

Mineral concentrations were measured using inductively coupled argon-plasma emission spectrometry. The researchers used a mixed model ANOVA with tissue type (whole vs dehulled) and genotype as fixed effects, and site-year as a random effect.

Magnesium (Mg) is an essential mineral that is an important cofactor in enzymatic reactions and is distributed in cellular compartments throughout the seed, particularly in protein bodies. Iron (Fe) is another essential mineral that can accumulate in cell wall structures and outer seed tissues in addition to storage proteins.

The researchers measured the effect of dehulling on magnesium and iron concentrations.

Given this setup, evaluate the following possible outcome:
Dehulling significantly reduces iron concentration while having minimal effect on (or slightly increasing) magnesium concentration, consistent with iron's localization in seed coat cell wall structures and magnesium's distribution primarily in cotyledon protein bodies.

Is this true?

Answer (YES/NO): NO